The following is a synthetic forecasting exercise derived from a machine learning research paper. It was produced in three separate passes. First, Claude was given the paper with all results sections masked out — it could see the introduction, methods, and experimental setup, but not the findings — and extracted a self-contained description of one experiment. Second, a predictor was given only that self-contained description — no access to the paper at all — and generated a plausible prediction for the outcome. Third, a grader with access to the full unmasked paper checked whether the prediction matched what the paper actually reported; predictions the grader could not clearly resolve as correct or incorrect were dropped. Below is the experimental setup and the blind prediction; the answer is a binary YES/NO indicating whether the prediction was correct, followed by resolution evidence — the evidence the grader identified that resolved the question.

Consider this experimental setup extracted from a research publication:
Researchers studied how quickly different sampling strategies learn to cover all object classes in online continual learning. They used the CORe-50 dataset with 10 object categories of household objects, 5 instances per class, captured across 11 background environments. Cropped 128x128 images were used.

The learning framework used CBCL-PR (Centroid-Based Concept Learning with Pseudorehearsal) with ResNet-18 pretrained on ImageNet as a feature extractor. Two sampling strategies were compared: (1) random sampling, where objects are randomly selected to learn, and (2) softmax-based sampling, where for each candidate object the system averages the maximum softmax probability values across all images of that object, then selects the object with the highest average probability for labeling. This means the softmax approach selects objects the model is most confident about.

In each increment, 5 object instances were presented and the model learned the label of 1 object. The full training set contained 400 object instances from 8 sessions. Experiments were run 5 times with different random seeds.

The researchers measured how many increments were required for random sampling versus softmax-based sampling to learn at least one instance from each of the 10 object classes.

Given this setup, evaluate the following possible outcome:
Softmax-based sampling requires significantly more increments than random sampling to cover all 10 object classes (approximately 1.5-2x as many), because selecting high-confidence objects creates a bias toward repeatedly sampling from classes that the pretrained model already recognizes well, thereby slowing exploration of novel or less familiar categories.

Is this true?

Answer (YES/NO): NO